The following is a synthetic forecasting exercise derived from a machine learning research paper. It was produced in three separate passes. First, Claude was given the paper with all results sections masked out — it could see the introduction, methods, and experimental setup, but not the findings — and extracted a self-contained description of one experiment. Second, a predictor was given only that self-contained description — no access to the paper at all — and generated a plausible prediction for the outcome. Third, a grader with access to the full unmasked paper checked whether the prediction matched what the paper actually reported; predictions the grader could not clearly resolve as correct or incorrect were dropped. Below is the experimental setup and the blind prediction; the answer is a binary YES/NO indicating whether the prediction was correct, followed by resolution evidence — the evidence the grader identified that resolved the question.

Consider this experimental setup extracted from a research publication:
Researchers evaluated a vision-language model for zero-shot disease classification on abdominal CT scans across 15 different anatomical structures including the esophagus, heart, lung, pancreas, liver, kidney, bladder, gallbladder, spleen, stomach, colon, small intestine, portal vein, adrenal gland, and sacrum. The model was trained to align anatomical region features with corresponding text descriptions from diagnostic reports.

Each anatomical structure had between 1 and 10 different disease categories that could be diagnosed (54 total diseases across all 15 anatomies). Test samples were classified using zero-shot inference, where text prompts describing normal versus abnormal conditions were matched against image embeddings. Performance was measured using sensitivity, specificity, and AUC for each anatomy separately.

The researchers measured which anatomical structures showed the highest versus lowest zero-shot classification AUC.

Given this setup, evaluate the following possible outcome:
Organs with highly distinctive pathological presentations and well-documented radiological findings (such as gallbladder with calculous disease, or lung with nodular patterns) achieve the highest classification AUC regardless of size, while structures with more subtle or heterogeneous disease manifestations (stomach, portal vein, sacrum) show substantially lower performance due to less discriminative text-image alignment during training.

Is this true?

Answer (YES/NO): NO